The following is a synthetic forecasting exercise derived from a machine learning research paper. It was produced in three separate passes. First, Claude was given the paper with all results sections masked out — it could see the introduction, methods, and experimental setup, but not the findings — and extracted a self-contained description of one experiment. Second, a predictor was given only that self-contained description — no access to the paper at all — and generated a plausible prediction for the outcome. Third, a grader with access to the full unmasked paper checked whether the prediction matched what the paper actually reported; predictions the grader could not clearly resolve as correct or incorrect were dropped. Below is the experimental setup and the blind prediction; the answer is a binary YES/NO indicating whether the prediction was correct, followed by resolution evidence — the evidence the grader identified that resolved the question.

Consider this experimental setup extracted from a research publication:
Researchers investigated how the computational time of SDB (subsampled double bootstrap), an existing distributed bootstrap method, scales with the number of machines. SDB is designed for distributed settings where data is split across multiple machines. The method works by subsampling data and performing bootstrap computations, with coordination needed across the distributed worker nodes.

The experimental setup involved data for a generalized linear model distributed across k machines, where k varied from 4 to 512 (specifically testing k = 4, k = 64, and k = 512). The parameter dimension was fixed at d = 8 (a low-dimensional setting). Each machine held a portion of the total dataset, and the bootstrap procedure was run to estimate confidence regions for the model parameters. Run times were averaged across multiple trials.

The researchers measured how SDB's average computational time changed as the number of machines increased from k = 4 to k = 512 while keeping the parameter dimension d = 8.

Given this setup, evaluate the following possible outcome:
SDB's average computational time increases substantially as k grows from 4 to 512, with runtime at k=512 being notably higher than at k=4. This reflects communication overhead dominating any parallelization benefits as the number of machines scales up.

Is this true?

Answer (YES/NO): YES